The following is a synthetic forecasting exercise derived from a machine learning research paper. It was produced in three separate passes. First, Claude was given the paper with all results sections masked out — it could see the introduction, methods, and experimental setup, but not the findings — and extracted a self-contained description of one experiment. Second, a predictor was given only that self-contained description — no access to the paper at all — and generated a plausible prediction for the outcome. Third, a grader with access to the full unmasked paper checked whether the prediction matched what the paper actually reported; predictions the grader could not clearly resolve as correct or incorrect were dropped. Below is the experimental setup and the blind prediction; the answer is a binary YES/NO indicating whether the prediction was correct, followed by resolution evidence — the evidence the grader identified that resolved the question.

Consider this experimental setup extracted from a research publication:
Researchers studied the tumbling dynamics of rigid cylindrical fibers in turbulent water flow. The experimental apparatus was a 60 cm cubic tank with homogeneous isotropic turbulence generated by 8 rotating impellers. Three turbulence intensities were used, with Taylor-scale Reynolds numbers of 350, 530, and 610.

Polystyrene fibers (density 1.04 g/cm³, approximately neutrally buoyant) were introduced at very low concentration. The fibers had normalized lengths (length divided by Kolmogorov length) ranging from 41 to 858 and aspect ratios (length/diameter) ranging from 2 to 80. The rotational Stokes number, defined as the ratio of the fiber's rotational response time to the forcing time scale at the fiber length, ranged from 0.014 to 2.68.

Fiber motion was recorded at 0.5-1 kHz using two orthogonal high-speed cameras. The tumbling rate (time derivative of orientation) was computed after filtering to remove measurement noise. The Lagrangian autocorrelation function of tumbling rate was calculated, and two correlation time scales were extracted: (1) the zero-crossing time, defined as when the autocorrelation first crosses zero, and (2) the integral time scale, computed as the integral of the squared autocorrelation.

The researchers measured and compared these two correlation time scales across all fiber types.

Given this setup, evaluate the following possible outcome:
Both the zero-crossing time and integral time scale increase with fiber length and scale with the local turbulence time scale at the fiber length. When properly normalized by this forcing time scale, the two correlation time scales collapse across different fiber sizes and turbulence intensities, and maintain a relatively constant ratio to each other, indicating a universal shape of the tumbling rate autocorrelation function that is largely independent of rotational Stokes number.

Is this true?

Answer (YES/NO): NO